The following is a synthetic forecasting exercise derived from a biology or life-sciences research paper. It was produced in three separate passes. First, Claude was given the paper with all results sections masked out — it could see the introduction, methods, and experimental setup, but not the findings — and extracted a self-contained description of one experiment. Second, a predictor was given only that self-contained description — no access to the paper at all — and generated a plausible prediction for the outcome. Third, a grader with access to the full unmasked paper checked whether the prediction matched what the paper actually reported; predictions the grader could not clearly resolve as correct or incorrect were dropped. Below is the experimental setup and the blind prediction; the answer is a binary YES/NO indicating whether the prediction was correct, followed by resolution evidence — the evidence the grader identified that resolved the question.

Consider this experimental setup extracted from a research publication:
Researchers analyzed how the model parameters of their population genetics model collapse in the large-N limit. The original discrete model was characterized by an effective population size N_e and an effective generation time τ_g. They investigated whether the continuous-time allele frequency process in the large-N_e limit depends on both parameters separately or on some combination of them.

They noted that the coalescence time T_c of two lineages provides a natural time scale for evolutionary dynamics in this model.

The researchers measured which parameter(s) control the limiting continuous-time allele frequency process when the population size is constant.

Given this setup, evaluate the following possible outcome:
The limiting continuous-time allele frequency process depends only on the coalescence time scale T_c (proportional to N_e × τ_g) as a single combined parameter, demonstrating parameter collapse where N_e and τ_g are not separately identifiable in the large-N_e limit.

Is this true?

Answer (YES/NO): NO